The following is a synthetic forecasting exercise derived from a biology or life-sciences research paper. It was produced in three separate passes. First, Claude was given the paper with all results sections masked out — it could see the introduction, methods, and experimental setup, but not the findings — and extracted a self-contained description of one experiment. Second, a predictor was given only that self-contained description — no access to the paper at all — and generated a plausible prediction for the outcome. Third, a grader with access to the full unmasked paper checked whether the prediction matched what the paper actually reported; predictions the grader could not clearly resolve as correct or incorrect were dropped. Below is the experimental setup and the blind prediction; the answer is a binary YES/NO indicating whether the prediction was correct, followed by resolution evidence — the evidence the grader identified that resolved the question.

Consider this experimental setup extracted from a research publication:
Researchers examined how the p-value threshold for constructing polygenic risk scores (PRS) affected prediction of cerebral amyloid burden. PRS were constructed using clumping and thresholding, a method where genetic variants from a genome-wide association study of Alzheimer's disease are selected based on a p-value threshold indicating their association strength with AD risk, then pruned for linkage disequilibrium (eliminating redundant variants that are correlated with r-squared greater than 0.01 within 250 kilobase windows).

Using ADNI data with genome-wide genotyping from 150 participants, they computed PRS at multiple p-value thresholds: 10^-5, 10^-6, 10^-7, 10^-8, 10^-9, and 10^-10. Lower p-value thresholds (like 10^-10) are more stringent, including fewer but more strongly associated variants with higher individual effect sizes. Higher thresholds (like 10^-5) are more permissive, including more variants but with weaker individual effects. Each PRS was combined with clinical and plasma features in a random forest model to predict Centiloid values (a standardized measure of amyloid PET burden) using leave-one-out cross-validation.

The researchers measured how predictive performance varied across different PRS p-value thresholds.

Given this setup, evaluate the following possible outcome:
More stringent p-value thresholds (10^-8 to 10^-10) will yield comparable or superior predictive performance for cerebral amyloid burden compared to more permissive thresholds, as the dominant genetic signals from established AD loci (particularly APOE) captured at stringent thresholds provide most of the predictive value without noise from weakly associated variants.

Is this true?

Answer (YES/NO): NO